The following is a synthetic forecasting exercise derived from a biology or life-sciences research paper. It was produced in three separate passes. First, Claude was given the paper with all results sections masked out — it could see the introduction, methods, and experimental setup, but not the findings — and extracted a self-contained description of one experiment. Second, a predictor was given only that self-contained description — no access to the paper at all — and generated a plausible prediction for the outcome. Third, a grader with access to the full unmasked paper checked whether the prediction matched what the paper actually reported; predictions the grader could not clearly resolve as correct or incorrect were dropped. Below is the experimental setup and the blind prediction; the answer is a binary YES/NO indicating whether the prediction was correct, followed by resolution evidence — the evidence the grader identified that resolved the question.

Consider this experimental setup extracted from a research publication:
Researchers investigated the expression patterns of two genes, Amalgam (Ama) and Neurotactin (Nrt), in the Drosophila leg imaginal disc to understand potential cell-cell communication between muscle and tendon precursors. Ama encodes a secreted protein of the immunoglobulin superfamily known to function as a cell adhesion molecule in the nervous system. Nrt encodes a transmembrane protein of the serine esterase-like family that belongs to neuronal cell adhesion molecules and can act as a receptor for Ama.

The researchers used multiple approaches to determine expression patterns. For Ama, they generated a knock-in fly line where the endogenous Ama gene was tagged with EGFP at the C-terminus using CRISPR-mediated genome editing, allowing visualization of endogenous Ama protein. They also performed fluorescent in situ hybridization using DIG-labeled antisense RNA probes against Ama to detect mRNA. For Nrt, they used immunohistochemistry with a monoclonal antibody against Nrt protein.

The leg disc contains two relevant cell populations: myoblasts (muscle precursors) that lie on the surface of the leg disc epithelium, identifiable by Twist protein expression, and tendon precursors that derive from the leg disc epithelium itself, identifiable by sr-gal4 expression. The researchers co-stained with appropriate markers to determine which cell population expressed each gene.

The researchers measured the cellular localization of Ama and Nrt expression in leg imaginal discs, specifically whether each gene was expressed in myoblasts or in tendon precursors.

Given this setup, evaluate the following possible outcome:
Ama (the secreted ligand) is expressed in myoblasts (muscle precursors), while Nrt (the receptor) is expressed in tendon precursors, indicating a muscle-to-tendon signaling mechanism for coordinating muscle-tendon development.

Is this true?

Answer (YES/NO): YES